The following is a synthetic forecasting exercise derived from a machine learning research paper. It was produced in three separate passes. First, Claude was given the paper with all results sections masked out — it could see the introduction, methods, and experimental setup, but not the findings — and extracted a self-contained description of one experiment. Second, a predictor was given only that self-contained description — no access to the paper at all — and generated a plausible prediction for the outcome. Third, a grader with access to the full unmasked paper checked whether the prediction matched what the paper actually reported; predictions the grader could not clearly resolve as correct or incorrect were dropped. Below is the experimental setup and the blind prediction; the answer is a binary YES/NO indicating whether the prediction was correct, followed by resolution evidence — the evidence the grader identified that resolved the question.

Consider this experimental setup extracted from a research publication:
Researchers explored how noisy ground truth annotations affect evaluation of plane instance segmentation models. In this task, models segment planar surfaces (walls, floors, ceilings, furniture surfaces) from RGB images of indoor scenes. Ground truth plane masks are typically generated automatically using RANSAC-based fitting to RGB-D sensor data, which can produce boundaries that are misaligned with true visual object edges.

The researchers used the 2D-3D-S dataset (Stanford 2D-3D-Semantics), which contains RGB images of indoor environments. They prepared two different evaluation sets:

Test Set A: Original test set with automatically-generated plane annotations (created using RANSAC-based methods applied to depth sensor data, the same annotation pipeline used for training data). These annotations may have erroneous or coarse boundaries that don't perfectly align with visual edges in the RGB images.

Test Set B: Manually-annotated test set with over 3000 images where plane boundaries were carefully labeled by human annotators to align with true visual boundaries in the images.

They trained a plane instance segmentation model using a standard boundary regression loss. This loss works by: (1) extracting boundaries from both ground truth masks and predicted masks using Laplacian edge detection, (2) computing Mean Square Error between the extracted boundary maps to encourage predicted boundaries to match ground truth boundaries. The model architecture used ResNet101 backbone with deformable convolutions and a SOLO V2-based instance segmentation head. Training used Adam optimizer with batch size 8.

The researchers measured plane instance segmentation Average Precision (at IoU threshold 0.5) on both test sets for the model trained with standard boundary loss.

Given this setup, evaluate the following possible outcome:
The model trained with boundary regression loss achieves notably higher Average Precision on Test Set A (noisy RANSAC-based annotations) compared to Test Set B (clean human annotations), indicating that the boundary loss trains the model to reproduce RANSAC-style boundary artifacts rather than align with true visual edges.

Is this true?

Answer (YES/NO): YES